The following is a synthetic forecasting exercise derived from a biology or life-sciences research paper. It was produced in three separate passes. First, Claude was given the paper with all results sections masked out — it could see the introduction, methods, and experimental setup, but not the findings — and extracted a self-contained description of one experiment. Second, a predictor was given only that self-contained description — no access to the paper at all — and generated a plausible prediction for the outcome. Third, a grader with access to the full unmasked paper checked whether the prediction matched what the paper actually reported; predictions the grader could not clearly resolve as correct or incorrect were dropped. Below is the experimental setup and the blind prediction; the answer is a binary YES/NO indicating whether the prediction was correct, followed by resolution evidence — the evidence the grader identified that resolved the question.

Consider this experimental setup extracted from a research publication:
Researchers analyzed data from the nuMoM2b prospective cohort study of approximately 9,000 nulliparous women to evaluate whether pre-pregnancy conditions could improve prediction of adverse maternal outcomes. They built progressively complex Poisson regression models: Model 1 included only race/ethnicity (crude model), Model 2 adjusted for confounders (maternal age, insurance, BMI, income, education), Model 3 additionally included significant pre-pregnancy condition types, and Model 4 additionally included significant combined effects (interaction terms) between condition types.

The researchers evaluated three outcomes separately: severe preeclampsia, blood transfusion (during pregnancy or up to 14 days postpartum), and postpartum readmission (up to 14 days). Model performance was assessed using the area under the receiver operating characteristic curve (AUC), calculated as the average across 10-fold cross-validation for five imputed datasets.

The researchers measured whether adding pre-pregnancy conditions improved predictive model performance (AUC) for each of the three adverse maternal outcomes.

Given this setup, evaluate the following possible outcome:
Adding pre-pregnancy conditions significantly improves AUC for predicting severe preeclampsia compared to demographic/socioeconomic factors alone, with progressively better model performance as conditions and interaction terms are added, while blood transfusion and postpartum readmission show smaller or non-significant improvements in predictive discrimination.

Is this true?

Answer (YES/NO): NO